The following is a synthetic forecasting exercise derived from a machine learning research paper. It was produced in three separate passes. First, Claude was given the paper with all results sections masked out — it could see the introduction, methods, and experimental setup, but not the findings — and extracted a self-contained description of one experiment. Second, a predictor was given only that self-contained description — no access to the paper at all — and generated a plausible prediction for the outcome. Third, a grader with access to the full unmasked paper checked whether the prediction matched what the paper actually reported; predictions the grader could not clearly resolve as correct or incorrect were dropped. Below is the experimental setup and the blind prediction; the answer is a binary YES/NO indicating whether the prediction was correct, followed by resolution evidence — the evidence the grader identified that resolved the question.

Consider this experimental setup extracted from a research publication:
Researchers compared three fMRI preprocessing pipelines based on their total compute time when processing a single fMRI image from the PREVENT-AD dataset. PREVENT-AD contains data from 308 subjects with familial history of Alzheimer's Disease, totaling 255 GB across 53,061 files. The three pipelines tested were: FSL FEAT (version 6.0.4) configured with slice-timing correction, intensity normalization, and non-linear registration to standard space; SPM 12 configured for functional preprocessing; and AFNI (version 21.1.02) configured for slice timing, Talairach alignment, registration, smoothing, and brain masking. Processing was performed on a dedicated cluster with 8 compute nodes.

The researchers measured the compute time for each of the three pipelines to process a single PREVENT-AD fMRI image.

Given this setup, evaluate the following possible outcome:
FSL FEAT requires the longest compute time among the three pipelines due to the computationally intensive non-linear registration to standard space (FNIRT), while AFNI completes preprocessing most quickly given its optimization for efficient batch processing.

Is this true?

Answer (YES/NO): YES